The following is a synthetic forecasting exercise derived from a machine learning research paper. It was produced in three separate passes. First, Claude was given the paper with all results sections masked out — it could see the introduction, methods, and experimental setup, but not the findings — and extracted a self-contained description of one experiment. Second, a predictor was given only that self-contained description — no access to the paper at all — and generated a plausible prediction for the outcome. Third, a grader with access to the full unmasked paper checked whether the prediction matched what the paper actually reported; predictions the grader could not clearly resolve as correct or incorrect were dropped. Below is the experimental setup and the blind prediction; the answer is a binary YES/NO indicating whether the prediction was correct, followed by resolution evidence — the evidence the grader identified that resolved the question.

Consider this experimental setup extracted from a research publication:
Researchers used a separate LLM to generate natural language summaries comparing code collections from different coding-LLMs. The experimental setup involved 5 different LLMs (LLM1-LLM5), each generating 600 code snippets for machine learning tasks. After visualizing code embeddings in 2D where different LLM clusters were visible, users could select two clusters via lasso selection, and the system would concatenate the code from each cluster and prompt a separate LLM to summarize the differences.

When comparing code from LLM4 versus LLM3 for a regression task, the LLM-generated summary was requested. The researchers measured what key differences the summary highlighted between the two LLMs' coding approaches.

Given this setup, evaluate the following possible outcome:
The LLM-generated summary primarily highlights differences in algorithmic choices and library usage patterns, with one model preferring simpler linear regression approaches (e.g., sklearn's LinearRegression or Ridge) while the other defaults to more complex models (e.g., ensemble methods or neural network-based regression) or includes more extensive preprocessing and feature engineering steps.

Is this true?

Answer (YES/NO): NO